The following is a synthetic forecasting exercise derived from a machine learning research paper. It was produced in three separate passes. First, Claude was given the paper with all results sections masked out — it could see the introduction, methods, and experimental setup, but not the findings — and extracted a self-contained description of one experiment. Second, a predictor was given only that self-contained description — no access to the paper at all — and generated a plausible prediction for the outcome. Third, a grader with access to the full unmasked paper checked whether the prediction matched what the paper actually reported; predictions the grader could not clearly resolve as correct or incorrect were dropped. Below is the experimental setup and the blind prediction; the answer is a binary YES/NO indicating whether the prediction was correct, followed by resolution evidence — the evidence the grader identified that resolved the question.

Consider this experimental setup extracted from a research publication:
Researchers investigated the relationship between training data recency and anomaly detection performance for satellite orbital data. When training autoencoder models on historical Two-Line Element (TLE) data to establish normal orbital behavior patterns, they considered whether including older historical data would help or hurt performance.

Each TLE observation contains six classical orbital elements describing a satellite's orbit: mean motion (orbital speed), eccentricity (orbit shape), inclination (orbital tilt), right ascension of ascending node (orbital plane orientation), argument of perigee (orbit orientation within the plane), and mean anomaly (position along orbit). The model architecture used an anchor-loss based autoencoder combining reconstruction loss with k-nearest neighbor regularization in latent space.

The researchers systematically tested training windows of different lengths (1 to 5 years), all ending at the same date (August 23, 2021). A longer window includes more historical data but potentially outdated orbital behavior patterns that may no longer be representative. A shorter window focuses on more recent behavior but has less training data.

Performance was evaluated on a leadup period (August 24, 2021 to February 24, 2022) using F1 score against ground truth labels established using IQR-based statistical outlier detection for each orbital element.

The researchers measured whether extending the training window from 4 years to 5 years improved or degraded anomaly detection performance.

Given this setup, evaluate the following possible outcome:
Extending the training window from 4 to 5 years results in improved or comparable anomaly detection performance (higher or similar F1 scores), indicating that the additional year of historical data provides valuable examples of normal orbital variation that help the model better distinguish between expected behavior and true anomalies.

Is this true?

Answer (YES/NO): NO